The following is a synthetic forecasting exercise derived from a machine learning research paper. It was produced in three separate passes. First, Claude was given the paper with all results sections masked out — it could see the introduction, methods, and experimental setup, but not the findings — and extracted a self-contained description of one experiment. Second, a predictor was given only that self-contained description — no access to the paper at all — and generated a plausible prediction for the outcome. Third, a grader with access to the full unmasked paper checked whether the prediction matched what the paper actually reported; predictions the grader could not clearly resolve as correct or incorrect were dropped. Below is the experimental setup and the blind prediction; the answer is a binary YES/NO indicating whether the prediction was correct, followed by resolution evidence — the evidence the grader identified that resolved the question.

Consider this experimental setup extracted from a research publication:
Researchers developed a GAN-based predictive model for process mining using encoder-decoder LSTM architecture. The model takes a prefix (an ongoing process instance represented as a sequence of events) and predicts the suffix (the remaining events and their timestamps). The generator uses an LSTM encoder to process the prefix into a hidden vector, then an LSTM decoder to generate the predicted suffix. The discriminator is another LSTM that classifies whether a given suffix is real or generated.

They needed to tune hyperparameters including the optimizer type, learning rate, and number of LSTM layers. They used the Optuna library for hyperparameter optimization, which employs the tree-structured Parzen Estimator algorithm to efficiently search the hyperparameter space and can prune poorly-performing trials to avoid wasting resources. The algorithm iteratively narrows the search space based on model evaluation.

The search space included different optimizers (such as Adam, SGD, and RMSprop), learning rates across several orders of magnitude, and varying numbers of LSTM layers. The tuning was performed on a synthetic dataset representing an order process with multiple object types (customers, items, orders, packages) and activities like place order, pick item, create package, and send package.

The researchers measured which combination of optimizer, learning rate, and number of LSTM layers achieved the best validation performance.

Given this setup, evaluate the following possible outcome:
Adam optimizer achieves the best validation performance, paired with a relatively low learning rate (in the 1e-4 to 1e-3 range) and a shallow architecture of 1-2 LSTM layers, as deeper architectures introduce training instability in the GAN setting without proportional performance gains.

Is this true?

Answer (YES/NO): NO